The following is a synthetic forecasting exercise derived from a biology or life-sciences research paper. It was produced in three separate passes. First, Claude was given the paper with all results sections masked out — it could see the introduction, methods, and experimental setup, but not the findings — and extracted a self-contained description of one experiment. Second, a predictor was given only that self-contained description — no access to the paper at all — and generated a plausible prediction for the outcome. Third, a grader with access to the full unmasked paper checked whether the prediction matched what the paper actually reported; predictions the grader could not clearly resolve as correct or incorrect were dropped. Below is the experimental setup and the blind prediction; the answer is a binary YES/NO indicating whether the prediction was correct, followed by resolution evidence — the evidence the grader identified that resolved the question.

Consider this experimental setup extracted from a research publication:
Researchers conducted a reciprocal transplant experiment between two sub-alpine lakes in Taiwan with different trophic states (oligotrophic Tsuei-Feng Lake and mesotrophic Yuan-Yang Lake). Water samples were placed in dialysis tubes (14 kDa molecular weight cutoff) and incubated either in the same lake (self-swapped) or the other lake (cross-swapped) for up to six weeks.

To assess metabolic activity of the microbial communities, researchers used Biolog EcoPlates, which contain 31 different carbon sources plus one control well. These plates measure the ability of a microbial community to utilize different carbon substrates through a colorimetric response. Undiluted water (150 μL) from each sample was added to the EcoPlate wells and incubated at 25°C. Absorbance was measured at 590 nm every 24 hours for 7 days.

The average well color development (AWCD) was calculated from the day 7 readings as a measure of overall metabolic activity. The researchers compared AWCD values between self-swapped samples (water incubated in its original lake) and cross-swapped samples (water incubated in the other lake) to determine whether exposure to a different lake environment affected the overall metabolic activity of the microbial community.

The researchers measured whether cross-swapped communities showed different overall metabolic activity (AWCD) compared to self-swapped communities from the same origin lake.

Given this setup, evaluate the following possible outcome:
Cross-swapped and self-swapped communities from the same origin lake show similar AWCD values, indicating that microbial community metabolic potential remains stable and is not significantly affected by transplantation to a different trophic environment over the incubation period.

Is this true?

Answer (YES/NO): NO